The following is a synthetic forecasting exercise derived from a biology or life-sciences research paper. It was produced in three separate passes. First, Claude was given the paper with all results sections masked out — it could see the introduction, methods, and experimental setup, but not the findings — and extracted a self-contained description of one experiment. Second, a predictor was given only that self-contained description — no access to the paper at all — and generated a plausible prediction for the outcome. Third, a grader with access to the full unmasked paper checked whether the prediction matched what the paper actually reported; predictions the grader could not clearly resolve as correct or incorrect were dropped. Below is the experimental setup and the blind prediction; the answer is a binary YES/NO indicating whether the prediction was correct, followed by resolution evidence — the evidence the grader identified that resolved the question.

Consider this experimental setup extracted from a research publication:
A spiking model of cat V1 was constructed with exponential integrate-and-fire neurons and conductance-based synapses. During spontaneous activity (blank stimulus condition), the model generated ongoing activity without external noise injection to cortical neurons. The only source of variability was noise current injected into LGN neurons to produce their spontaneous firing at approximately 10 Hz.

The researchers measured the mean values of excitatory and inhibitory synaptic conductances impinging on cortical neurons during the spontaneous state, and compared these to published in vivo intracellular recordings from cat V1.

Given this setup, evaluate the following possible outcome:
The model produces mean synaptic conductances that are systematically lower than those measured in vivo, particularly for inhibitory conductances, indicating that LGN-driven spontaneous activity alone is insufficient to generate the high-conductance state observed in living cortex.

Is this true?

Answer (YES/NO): NO